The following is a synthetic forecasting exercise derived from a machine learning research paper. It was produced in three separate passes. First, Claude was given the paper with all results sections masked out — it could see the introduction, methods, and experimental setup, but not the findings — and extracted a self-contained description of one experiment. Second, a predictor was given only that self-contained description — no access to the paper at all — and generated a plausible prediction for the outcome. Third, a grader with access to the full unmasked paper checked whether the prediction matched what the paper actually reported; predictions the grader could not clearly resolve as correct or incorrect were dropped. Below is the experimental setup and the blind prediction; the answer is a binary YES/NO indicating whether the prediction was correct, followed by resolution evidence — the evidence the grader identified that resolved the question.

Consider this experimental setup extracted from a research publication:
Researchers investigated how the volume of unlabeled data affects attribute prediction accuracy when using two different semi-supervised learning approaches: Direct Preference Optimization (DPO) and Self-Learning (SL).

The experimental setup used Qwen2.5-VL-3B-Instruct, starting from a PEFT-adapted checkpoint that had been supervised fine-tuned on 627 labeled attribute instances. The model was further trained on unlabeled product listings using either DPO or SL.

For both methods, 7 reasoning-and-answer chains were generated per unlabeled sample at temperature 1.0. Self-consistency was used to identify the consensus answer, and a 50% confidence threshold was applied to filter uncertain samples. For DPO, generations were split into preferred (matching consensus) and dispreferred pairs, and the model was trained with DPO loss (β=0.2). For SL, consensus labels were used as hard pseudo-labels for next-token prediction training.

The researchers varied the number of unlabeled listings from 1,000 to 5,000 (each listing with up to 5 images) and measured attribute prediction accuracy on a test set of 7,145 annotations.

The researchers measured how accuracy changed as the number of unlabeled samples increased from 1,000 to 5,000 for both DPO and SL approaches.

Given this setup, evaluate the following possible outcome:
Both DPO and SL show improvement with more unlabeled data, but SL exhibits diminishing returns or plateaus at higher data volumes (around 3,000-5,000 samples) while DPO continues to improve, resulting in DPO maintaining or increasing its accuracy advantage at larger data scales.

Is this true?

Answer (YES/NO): NO